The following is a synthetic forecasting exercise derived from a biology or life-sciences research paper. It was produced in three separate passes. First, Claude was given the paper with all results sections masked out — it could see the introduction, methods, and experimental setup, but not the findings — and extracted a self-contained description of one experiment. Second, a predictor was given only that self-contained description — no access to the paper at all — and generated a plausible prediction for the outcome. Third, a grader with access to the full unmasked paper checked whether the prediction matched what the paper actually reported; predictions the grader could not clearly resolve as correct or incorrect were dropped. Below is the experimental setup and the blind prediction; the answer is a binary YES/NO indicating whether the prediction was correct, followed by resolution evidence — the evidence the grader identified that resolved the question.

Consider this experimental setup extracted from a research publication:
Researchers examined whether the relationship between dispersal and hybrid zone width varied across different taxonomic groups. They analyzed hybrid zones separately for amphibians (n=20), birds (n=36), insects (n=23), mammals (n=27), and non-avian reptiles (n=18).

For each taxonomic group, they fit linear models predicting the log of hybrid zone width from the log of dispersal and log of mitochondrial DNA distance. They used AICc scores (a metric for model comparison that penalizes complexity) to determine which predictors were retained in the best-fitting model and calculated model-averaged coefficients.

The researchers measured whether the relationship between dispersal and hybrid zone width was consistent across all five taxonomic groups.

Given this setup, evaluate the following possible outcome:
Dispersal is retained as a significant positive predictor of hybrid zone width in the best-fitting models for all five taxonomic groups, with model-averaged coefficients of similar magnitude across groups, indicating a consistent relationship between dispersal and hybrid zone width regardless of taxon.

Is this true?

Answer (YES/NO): NO